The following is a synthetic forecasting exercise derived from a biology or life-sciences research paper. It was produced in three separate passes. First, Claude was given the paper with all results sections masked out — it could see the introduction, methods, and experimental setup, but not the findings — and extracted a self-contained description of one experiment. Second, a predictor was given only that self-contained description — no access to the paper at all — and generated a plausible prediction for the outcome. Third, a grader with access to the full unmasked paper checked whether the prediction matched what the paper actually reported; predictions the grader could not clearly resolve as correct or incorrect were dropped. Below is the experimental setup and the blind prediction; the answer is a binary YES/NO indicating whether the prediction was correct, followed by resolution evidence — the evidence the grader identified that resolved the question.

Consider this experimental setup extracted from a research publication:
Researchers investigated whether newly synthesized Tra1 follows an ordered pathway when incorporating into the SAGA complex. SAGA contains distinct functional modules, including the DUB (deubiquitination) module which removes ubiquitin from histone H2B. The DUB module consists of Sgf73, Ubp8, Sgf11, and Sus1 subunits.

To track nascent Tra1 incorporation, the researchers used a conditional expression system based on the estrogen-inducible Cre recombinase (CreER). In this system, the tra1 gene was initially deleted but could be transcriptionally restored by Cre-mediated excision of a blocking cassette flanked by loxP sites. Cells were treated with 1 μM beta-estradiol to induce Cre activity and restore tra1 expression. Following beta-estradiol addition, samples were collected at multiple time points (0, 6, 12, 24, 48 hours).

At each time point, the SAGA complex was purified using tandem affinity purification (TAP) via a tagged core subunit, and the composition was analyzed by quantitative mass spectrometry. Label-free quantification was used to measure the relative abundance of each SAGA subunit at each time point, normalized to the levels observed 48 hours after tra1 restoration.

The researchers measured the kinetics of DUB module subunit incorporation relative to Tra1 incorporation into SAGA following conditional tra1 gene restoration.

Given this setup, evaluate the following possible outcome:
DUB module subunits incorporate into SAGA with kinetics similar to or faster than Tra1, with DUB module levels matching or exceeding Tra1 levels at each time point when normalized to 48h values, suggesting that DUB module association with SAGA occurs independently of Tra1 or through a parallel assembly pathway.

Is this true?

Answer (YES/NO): NO